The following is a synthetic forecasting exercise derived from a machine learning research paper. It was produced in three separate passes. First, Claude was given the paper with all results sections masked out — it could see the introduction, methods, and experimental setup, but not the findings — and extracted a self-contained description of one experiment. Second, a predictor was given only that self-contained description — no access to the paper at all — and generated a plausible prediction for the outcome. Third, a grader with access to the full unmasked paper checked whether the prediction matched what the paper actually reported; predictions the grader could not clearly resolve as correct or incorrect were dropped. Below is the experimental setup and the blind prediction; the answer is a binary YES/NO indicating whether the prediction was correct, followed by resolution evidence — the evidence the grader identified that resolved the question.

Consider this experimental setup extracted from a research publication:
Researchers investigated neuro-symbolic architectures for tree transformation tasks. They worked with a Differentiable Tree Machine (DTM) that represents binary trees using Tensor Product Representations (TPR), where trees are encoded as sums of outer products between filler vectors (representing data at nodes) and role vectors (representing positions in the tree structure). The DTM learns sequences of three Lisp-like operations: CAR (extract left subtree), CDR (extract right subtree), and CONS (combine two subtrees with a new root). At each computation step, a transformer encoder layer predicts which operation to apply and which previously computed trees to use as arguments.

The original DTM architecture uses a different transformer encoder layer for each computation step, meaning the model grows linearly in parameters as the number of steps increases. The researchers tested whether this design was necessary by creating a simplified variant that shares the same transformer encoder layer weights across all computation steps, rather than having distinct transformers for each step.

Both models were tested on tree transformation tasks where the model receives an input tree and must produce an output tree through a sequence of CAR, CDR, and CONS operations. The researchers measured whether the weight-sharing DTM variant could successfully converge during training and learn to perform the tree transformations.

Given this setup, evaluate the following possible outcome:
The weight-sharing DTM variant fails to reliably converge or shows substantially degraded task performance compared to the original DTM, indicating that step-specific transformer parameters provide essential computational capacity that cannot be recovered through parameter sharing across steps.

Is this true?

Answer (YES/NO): NO